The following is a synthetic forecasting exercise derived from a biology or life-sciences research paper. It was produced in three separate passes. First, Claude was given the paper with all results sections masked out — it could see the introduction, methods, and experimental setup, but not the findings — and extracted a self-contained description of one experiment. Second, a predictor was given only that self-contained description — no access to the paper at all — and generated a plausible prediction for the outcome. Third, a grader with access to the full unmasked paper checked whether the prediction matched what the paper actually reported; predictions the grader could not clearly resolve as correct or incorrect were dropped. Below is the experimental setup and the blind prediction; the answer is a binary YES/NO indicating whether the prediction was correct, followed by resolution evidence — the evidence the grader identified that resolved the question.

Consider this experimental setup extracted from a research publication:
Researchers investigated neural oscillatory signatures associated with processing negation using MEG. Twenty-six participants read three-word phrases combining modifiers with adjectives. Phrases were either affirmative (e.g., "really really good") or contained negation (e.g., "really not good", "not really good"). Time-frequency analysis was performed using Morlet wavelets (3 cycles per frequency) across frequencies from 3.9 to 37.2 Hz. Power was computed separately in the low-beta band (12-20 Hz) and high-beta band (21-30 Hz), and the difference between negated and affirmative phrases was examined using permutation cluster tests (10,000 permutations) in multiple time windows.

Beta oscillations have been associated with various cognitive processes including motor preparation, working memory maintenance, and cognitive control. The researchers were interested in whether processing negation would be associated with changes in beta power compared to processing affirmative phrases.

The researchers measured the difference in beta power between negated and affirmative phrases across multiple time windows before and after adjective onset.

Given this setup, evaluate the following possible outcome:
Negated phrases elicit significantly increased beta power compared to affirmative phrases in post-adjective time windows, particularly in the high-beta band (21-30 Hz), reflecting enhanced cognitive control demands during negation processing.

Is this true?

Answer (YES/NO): NO